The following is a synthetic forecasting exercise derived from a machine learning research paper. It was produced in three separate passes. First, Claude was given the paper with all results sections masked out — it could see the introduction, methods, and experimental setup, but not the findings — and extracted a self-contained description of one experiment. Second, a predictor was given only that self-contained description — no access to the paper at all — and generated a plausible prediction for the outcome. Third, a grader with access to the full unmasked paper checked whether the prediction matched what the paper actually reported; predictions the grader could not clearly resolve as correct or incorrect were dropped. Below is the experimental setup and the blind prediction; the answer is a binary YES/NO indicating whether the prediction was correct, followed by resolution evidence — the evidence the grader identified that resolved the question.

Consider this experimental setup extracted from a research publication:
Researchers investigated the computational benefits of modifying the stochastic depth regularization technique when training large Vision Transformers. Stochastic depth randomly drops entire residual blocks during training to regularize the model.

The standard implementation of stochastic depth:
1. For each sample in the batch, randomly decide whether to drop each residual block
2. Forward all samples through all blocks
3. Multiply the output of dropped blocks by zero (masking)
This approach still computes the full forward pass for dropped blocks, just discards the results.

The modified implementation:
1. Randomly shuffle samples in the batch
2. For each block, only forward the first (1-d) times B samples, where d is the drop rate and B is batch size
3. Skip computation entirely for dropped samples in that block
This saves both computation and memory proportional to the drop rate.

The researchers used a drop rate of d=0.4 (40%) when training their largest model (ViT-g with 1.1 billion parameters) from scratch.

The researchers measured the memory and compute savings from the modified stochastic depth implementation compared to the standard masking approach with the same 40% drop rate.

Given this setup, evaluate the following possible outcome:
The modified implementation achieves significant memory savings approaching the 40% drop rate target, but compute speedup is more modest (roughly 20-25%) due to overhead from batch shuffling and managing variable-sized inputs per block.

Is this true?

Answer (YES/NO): NO